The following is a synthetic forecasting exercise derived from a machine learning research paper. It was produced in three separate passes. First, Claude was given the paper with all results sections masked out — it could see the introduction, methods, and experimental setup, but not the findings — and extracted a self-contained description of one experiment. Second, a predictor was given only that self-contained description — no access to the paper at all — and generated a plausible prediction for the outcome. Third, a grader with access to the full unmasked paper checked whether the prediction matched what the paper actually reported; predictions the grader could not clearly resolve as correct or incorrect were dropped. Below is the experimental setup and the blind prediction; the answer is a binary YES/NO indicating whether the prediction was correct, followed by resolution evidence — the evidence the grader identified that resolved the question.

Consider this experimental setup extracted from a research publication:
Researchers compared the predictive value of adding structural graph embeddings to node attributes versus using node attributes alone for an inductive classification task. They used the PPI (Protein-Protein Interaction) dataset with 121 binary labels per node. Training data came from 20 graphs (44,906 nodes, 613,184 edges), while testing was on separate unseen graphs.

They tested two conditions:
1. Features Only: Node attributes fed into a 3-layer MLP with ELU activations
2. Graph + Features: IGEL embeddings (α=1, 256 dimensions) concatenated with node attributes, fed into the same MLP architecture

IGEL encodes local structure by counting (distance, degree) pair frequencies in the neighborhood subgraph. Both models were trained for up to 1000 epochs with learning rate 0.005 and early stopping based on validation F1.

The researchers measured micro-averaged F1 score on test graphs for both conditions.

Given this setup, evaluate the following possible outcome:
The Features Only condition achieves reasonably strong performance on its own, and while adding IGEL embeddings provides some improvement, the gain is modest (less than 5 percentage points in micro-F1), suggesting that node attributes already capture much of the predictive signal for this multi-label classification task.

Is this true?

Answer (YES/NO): NO